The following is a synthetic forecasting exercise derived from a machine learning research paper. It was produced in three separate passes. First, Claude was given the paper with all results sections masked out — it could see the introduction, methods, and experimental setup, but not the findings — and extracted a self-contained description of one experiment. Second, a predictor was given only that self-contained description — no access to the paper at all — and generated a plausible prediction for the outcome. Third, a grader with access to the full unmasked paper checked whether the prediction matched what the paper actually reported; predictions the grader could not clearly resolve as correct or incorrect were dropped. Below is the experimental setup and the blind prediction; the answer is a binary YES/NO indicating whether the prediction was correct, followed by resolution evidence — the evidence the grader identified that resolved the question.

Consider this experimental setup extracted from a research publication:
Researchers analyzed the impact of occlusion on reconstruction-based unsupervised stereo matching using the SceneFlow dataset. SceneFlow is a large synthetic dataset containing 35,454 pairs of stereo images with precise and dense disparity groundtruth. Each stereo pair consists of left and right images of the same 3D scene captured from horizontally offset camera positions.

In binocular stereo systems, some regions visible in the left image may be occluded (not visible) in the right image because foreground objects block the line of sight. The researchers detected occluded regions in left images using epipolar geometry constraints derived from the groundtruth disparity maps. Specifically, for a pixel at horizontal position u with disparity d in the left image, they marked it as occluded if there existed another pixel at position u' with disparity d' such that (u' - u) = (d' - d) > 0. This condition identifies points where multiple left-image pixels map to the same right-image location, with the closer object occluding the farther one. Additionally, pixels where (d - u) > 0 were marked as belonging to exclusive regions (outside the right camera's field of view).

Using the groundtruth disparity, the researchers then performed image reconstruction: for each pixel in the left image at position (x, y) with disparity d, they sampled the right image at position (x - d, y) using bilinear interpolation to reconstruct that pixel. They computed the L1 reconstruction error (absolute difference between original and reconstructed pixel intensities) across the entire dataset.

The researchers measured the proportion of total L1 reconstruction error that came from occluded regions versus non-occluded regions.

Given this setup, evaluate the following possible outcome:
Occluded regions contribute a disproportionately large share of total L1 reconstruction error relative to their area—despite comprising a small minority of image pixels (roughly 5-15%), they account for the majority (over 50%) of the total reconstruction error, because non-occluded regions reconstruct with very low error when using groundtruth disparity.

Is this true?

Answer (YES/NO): NO